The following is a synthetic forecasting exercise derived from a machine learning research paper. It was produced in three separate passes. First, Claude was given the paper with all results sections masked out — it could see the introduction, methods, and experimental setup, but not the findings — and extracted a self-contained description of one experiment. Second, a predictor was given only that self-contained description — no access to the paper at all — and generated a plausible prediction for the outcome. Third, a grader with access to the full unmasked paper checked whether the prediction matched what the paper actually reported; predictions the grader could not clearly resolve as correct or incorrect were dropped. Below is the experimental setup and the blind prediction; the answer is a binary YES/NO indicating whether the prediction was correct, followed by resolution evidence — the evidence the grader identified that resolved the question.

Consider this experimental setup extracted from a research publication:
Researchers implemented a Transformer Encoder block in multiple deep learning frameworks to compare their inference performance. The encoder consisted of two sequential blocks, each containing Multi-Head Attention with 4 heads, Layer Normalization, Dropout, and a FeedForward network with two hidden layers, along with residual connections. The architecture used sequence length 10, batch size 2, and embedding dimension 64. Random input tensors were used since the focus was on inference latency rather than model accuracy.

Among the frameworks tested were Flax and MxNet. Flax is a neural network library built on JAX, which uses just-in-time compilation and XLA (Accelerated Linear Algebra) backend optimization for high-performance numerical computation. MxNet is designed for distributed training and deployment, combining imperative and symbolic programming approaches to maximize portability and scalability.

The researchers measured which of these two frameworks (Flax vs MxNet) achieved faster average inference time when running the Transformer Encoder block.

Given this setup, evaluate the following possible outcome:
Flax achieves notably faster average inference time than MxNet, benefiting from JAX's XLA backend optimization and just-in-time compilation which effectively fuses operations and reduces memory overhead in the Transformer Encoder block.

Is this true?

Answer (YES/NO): YES